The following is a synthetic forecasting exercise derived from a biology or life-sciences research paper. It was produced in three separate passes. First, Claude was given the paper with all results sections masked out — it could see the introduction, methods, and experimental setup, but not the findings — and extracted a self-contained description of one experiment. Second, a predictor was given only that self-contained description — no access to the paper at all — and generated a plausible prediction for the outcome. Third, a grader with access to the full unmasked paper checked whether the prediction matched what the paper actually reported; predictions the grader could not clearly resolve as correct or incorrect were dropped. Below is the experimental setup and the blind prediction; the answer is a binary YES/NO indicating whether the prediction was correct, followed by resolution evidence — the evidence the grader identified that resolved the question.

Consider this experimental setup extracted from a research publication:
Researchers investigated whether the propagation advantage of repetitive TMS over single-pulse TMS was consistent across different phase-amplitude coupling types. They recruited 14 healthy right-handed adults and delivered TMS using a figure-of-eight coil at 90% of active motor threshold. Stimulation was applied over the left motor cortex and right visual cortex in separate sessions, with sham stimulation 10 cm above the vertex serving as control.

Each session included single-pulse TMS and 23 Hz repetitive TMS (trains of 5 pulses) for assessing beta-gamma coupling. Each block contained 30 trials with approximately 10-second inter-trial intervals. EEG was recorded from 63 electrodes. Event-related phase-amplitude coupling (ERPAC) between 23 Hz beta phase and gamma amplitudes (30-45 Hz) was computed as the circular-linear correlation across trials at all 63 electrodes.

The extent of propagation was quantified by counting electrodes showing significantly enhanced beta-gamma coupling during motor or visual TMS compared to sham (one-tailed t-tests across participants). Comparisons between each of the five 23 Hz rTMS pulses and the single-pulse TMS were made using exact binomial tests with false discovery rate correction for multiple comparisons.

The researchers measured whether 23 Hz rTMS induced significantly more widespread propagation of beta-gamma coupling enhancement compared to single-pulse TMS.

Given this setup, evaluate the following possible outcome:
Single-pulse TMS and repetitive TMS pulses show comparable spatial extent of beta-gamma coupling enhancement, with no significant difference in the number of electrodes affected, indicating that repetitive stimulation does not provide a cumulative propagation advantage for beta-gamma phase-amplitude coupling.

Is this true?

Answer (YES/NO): NO